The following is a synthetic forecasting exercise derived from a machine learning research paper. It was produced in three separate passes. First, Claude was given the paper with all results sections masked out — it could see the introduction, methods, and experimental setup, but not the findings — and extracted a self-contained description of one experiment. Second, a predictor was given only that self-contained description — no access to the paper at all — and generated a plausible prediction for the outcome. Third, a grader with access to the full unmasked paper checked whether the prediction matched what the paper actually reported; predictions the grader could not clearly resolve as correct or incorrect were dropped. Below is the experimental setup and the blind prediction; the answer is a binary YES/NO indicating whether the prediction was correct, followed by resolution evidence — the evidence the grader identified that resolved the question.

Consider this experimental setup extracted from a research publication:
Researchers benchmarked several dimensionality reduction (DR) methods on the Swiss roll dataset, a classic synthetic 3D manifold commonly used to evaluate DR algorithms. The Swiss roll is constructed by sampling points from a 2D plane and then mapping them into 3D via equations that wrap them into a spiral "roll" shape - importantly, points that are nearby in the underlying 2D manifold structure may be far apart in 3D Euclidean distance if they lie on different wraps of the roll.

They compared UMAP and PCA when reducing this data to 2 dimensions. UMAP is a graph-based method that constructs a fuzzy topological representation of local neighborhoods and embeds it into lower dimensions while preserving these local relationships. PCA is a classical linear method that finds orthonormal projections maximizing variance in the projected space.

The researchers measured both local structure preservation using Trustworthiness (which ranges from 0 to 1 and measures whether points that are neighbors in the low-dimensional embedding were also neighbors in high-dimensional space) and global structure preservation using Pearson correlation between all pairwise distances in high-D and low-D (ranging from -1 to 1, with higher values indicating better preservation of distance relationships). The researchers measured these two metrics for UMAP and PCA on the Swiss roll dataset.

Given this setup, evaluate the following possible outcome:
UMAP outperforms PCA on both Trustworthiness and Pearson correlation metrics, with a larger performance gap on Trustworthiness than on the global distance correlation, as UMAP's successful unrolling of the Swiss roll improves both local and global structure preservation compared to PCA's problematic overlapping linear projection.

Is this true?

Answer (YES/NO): NO